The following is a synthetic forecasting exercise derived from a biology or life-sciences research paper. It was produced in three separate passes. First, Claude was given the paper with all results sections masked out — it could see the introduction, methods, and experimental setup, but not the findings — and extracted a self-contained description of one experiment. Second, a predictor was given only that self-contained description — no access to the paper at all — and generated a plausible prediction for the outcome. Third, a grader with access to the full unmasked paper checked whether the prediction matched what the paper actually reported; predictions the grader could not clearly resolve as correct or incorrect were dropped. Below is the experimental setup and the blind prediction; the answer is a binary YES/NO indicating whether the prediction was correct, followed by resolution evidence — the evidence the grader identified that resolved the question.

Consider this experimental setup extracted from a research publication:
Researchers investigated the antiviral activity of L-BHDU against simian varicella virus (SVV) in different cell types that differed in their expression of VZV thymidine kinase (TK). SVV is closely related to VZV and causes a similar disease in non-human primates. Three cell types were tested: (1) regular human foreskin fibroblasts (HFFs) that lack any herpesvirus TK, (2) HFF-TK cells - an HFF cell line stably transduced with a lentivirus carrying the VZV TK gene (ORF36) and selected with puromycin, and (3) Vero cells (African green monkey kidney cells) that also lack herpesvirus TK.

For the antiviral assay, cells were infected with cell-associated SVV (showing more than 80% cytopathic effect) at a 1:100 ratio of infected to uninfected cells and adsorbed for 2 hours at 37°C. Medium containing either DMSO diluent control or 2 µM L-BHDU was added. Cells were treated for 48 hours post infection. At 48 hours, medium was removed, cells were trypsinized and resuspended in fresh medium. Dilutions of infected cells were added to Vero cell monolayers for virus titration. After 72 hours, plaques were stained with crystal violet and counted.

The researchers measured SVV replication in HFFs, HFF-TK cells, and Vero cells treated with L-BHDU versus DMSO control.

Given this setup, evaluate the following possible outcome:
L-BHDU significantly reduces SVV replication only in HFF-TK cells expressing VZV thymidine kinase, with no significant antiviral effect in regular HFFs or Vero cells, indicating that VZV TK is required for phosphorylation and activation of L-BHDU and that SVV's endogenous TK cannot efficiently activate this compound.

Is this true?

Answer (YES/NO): NO